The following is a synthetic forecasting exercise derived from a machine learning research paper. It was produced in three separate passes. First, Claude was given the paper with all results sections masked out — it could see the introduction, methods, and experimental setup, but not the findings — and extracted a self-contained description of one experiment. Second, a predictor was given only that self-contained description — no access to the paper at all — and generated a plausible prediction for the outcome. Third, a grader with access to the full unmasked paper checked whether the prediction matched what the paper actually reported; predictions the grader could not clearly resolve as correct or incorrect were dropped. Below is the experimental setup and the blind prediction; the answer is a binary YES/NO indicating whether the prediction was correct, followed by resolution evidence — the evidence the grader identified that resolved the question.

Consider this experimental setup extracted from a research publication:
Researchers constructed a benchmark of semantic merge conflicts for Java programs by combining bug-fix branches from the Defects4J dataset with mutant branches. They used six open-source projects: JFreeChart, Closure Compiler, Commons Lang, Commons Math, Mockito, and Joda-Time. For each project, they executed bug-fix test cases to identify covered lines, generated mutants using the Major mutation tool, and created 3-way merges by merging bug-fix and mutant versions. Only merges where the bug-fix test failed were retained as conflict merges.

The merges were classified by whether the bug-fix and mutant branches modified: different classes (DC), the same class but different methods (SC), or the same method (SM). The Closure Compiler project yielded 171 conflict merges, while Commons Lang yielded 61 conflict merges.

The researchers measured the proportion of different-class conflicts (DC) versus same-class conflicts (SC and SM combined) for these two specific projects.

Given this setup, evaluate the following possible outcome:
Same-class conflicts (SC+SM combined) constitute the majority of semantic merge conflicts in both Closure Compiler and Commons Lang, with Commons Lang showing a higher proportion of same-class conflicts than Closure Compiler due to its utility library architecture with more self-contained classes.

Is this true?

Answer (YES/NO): NO